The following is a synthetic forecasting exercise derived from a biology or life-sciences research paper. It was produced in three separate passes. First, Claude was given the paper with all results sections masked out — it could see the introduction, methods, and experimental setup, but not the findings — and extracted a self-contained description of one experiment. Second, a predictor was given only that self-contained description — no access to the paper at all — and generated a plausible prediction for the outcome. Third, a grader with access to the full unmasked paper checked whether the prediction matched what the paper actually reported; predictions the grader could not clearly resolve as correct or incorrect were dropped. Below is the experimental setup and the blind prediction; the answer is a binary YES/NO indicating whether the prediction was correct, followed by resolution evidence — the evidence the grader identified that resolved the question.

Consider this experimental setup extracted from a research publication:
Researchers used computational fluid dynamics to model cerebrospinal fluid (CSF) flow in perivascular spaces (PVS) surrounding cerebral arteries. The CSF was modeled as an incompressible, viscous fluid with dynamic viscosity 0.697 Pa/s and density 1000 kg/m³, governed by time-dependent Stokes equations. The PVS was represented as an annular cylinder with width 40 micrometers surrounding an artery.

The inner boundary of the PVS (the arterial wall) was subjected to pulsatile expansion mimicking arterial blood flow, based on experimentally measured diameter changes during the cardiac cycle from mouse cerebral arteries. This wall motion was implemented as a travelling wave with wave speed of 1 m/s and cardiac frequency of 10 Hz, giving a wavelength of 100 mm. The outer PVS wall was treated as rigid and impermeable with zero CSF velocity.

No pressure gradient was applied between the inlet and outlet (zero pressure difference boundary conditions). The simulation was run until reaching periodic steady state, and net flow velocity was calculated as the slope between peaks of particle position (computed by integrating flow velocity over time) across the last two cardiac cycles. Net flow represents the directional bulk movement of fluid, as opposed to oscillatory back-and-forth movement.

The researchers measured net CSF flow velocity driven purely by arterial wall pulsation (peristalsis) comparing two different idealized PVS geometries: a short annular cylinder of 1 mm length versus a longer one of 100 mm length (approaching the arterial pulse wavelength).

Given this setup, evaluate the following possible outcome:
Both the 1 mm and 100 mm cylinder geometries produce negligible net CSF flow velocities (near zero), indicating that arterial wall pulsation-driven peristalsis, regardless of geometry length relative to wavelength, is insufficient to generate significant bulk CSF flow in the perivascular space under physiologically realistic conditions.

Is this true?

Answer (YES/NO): NO